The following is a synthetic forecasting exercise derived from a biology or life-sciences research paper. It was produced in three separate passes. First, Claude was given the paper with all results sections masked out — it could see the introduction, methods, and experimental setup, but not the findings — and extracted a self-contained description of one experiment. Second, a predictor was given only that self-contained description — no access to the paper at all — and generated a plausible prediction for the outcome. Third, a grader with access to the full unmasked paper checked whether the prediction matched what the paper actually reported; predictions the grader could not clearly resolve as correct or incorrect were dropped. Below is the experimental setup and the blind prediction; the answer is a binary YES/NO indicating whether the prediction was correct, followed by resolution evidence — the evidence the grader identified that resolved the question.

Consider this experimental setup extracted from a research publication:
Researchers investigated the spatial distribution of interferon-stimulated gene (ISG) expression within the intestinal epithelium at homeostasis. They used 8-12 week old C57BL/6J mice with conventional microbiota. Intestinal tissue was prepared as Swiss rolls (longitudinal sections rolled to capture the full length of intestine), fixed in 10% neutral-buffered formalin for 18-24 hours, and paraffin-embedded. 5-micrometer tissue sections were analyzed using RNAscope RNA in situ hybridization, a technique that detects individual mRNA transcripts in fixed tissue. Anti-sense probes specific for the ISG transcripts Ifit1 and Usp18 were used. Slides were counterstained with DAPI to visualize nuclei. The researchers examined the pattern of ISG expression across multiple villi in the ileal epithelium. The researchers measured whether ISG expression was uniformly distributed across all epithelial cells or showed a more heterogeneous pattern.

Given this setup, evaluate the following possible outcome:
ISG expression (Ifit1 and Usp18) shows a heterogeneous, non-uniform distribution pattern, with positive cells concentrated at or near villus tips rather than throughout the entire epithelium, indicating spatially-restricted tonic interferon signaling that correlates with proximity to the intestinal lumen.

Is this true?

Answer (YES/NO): YES